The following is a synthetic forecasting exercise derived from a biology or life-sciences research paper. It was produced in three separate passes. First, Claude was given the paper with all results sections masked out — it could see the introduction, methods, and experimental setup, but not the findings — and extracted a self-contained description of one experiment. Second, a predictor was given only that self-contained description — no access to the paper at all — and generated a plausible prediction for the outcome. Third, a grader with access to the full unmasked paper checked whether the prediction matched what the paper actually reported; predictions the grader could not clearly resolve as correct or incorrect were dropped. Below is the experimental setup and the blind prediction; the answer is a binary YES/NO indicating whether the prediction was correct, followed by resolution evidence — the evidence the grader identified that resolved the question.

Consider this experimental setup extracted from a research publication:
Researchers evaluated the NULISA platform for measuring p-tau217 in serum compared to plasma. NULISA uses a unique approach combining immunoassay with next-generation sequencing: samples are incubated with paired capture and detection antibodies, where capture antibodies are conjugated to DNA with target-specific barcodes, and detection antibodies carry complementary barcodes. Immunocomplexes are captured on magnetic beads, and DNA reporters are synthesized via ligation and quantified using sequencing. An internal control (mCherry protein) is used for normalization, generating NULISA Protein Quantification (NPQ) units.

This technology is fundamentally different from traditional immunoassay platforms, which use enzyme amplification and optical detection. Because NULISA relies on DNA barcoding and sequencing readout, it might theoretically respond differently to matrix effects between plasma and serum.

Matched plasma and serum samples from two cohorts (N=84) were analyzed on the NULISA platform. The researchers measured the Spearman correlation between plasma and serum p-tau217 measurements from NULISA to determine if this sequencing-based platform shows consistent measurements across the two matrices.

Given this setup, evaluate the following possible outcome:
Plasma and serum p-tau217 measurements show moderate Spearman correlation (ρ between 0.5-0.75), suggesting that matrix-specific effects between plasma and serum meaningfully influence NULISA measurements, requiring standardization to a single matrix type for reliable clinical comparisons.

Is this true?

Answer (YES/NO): NO